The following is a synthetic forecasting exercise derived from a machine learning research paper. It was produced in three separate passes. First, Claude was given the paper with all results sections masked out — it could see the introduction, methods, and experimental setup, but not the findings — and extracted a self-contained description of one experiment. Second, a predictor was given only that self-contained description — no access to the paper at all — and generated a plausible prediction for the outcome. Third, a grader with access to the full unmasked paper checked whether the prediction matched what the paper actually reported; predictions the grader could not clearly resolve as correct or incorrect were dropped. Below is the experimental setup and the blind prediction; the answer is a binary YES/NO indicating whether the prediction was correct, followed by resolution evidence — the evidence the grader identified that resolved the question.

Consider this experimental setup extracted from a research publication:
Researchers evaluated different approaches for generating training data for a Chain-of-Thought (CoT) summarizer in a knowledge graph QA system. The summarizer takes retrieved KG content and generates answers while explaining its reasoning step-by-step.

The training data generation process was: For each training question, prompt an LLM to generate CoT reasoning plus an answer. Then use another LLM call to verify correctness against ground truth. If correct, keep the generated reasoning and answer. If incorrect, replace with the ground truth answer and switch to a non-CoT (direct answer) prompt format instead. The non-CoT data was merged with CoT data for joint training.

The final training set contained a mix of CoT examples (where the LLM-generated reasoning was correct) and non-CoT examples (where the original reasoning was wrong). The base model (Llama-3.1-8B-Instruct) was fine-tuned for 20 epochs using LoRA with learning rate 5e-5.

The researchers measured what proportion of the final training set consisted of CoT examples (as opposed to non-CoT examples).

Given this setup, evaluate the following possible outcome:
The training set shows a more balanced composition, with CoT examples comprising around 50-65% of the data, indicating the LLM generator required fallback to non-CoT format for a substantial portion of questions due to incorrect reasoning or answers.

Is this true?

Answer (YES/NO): NO